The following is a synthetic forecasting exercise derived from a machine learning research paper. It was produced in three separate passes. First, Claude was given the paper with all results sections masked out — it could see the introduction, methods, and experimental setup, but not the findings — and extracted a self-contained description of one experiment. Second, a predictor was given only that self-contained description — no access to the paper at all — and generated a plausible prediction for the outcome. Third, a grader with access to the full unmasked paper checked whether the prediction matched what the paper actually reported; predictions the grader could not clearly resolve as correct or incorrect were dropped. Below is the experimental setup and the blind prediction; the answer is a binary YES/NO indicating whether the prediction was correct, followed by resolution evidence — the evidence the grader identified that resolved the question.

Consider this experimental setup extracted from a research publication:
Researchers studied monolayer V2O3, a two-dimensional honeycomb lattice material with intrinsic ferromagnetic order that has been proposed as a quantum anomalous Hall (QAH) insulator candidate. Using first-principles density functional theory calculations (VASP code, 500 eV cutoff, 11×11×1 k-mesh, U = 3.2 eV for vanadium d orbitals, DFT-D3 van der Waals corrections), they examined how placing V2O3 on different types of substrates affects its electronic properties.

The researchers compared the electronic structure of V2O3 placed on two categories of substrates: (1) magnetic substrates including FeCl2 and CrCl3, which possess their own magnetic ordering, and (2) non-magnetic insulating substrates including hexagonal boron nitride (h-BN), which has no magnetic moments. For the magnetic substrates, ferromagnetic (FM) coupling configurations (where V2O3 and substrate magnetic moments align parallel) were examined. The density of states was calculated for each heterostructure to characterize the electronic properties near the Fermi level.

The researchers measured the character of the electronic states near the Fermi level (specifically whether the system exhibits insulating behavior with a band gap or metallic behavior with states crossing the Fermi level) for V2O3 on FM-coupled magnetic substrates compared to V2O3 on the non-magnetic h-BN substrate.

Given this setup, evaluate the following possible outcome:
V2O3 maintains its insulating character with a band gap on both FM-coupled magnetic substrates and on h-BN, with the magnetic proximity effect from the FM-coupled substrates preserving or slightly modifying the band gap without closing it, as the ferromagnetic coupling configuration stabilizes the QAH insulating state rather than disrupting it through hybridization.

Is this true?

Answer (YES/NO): NO